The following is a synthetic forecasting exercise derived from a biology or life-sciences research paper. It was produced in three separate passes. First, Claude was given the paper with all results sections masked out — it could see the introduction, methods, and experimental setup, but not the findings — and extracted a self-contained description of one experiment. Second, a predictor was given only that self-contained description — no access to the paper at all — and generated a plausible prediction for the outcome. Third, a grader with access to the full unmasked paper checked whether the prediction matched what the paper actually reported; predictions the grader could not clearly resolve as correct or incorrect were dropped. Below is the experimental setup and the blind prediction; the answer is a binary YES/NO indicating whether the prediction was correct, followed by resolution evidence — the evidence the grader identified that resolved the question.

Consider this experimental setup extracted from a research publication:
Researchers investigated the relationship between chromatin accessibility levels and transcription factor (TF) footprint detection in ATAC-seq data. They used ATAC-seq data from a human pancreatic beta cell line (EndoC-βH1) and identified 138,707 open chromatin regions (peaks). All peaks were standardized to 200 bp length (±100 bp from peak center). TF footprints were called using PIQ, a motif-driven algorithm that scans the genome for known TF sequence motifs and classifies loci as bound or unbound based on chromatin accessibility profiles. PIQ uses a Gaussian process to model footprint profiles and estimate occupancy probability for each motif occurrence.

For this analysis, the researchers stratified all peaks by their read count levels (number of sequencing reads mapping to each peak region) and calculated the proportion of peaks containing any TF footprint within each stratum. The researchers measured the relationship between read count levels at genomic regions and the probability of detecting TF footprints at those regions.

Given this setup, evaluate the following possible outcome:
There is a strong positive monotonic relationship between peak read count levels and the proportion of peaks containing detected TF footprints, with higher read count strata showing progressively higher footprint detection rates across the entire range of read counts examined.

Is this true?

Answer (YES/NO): NO